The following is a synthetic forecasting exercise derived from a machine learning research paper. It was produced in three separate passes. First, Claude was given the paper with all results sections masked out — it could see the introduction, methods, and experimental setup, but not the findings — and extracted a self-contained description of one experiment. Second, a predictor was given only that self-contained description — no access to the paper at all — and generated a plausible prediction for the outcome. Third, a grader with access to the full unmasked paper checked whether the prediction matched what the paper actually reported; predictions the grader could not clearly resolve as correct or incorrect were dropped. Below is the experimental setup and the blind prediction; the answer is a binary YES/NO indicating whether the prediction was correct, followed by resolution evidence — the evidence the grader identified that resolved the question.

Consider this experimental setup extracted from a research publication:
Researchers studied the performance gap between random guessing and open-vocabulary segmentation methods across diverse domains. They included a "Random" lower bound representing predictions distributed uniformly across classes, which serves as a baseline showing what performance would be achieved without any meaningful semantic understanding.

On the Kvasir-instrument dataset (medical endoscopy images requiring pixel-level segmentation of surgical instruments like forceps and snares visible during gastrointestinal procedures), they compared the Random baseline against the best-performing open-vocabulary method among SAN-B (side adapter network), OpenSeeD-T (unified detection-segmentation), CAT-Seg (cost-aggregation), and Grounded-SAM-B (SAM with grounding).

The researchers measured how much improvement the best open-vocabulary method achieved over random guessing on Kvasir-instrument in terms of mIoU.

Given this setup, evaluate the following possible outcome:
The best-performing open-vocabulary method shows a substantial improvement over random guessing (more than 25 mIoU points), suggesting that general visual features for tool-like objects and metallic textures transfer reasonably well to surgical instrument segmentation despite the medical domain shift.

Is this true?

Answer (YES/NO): YES